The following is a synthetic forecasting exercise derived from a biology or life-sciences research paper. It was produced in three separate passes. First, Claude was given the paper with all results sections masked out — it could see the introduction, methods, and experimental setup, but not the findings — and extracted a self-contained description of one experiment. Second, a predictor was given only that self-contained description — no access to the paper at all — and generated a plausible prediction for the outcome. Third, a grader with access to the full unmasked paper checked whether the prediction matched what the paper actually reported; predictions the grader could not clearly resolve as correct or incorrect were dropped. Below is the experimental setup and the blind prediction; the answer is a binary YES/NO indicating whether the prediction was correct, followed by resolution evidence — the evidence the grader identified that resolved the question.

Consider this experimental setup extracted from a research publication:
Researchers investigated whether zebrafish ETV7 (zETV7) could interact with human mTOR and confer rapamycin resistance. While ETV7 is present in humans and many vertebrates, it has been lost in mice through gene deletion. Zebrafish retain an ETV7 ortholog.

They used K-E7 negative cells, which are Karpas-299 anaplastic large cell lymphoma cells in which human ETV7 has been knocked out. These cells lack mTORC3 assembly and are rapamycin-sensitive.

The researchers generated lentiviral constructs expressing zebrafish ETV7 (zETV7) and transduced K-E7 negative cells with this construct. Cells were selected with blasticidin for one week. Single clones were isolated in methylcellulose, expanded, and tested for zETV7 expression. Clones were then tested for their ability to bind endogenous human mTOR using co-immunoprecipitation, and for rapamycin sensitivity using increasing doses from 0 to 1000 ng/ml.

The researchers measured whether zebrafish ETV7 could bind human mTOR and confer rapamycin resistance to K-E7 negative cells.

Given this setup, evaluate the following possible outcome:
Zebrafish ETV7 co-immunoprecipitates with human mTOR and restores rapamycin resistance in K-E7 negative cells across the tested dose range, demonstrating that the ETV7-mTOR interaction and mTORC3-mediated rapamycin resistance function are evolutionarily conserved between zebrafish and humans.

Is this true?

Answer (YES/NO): NO